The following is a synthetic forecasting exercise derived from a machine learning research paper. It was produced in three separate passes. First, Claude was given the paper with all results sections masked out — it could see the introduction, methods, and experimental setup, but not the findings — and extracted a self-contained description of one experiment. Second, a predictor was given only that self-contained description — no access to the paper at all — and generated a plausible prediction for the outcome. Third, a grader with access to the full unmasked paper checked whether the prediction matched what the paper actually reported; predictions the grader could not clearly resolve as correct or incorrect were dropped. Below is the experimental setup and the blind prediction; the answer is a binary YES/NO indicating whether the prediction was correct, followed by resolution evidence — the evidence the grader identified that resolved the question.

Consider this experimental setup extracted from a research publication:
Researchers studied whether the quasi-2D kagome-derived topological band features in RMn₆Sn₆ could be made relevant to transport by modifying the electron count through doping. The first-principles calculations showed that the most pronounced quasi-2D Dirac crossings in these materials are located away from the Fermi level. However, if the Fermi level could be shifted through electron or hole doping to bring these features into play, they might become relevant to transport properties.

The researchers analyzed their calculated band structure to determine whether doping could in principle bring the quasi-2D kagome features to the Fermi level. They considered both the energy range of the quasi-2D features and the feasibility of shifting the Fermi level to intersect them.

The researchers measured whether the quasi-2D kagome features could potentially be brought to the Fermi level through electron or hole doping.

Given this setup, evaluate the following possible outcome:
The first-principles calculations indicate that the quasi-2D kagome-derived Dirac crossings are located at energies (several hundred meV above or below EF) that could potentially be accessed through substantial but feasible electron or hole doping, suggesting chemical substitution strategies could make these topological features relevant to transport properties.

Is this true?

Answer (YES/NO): YES